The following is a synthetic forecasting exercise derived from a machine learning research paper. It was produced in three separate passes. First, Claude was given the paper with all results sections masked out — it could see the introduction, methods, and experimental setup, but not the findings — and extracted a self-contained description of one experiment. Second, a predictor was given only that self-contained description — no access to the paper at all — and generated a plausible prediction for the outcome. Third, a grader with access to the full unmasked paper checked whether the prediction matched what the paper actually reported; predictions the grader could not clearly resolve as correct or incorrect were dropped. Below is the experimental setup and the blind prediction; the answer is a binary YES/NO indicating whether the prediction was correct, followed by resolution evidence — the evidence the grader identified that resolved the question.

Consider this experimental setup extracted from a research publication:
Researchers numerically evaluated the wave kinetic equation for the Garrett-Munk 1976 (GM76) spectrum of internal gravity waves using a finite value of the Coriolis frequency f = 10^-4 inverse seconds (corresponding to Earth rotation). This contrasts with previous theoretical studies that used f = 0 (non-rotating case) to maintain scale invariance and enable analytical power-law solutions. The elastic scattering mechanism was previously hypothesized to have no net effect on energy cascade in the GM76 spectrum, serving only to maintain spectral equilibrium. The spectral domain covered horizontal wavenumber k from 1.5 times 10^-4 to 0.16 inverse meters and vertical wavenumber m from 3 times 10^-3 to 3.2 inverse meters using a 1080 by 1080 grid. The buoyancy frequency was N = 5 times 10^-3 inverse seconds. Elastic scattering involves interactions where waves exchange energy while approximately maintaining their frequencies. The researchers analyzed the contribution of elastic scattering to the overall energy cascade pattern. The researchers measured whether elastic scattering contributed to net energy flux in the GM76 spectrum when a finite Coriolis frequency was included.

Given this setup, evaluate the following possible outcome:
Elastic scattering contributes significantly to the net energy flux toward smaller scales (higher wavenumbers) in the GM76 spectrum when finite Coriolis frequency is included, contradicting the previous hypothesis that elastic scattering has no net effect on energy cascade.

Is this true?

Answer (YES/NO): NO